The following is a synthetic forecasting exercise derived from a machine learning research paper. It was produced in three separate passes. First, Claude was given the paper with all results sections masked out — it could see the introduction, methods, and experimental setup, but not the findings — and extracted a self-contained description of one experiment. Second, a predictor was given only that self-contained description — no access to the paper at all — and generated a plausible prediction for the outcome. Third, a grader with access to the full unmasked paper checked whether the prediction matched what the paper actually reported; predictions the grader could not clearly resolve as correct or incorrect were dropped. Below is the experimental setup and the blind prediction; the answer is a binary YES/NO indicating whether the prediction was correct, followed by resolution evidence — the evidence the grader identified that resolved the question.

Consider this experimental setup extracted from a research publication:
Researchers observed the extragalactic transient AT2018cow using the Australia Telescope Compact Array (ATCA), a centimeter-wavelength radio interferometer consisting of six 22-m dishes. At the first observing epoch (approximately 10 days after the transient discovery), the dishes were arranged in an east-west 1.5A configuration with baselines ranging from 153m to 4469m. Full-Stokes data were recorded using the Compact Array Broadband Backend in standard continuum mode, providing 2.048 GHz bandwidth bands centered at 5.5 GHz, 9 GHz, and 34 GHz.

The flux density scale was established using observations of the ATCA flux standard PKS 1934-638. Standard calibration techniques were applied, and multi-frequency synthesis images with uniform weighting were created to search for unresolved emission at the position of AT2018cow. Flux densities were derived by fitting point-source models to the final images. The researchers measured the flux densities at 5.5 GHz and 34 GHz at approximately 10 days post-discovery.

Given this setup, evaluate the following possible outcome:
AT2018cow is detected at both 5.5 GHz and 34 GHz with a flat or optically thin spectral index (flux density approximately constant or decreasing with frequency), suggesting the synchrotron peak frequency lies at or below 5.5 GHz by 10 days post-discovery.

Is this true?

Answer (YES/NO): NO